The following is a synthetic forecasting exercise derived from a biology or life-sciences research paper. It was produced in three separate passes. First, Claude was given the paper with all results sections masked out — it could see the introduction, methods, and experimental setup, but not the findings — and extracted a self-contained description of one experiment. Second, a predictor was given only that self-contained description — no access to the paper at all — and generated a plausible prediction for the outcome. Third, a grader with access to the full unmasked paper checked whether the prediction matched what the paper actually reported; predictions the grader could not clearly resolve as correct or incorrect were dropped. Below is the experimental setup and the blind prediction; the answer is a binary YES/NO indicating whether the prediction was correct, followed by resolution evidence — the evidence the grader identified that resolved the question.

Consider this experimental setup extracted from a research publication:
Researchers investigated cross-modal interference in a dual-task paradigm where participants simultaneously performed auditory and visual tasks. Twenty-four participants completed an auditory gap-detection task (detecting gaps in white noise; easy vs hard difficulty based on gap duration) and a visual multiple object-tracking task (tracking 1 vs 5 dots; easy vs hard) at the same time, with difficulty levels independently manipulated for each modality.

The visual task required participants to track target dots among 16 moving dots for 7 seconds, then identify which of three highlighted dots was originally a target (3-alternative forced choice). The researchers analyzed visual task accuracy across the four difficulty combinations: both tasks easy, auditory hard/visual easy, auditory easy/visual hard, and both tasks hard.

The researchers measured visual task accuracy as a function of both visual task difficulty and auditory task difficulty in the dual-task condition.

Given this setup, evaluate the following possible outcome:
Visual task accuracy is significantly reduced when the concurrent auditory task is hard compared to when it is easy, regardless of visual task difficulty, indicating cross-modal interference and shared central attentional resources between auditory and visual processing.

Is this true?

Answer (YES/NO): YES